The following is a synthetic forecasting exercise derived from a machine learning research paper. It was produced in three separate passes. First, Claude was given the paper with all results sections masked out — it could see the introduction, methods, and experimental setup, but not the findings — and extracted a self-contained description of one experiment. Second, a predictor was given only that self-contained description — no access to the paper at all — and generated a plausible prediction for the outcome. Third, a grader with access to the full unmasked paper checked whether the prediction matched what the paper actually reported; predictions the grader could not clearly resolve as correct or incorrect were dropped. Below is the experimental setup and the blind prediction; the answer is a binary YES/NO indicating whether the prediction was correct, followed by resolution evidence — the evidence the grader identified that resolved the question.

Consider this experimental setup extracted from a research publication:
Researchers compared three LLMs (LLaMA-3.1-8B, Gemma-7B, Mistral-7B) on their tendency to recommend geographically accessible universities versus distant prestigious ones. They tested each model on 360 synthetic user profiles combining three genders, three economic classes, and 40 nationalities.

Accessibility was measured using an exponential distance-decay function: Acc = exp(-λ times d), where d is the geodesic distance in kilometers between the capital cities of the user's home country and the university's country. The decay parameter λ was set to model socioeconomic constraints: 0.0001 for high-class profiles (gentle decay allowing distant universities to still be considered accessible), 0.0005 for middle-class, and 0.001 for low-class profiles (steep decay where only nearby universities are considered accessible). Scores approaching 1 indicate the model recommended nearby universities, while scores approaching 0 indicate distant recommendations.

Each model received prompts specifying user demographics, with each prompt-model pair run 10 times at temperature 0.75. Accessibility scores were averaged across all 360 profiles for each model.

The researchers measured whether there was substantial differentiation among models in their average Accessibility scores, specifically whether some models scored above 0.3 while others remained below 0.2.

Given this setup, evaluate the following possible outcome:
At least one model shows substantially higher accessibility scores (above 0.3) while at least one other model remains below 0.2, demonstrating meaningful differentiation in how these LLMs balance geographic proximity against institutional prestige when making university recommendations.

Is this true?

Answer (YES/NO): YES